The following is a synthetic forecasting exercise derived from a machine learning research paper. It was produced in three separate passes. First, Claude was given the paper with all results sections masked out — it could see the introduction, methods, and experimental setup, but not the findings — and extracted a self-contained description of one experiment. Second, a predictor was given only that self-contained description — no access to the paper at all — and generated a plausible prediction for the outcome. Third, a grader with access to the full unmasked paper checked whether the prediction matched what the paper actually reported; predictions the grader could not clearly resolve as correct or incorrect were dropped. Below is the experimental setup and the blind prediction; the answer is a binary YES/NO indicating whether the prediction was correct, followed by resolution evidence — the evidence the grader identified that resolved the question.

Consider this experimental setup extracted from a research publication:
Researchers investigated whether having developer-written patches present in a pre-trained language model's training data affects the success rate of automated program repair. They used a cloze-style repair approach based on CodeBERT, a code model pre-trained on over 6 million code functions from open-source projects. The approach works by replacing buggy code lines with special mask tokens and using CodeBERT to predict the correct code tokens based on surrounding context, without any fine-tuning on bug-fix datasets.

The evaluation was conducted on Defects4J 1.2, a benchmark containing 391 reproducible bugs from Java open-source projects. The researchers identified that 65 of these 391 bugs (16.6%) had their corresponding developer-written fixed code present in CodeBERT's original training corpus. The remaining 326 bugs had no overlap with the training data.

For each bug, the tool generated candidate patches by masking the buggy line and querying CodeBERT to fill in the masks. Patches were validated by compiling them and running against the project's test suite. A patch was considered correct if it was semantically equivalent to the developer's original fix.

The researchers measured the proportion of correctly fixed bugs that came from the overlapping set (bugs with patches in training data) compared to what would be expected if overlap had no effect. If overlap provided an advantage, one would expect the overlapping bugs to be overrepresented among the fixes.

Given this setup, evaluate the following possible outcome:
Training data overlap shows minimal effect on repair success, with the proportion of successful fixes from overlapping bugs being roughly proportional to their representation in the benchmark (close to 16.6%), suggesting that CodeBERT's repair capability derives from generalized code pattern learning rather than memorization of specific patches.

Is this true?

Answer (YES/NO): YES